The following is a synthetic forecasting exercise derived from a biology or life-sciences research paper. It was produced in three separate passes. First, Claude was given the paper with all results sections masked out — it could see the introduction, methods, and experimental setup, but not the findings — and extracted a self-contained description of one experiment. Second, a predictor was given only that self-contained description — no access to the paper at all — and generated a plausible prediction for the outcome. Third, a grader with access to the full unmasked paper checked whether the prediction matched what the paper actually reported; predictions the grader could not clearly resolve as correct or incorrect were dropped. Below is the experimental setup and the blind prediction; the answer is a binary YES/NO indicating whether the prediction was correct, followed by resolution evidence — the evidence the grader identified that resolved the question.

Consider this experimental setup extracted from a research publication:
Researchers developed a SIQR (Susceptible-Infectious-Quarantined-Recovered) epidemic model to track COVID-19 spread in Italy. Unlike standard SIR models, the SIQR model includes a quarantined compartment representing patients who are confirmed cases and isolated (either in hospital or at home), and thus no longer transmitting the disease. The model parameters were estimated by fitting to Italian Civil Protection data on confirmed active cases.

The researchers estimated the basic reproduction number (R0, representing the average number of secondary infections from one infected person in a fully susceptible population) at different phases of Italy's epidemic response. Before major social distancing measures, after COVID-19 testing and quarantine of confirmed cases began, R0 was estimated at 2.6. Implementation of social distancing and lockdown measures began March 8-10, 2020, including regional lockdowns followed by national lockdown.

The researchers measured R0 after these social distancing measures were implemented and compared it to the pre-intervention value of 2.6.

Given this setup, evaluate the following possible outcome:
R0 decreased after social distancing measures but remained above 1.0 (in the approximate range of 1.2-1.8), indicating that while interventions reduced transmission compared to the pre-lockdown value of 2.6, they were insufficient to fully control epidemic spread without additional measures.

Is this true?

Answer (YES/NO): YES